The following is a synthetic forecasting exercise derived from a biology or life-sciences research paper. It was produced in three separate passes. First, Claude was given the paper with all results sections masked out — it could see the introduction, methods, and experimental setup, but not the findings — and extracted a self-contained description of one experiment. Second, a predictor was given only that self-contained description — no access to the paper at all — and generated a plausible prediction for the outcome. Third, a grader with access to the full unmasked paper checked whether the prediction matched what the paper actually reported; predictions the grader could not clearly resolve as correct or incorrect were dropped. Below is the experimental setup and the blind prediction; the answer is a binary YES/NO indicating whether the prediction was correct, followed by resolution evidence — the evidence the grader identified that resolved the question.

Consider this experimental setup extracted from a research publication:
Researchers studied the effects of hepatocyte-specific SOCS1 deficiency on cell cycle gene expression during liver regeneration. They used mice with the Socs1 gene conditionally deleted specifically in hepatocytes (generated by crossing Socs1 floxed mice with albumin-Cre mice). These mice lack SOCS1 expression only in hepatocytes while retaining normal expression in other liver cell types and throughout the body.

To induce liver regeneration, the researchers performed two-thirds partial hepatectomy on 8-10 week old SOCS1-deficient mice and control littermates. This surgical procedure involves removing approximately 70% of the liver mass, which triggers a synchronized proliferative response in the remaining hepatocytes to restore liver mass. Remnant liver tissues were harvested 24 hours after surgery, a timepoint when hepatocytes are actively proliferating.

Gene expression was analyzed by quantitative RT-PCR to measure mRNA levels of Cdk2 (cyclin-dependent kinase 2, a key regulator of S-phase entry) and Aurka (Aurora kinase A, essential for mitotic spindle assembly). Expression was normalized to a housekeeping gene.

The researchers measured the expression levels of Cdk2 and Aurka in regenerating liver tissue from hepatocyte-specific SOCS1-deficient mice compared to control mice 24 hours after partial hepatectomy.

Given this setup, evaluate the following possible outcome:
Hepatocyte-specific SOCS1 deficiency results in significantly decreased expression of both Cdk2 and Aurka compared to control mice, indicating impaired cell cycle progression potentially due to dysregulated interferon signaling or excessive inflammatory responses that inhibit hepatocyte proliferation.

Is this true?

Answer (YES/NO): NO